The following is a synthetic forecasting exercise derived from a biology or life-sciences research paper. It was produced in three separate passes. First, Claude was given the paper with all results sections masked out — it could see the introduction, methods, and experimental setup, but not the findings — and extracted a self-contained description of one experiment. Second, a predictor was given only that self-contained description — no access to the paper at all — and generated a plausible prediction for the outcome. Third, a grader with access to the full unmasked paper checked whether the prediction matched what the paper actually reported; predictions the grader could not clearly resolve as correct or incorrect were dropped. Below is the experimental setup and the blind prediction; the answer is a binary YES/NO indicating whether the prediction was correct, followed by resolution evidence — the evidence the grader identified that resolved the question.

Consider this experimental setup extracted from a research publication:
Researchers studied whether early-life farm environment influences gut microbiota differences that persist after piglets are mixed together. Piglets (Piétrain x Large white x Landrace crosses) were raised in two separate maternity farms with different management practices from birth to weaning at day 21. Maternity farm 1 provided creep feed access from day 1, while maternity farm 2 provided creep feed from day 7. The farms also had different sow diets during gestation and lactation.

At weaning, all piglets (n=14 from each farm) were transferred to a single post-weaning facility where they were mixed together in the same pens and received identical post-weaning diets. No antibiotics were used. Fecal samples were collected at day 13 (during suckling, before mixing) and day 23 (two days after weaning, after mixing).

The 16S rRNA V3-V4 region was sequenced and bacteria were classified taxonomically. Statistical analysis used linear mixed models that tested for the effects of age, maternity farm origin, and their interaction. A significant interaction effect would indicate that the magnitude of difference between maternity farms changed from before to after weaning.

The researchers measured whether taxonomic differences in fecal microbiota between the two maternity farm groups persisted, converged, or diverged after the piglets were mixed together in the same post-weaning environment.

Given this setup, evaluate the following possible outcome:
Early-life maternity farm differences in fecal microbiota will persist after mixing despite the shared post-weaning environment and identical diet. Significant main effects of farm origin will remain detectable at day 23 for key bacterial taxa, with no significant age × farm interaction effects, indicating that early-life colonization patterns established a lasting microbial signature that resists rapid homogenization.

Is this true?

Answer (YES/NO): NO